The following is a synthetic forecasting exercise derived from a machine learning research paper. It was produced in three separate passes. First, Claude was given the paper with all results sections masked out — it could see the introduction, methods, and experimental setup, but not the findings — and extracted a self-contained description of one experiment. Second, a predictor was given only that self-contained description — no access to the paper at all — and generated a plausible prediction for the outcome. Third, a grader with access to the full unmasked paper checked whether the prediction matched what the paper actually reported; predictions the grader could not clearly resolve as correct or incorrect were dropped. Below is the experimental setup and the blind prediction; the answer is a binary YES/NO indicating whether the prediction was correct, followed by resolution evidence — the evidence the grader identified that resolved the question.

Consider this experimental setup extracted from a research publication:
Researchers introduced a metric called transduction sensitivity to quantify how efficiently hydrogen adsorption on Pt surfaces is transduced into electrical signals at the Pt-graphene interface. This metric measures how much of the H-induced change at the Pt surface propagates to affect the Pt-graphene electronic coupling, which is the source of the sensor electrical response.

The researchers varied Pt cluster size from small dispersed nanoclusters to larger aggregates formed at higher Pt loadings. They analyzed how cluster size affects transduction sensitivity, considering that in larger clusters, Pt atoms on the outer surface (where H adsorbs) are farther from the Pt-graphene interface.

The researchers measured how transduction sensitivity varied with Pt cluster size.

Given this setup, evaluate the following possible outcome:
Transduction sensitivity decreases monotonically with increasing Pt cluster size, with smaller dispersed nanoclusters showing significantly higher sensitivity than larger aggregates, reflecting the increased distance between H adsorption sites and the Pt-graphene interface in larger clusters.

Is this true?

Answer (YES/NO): YES